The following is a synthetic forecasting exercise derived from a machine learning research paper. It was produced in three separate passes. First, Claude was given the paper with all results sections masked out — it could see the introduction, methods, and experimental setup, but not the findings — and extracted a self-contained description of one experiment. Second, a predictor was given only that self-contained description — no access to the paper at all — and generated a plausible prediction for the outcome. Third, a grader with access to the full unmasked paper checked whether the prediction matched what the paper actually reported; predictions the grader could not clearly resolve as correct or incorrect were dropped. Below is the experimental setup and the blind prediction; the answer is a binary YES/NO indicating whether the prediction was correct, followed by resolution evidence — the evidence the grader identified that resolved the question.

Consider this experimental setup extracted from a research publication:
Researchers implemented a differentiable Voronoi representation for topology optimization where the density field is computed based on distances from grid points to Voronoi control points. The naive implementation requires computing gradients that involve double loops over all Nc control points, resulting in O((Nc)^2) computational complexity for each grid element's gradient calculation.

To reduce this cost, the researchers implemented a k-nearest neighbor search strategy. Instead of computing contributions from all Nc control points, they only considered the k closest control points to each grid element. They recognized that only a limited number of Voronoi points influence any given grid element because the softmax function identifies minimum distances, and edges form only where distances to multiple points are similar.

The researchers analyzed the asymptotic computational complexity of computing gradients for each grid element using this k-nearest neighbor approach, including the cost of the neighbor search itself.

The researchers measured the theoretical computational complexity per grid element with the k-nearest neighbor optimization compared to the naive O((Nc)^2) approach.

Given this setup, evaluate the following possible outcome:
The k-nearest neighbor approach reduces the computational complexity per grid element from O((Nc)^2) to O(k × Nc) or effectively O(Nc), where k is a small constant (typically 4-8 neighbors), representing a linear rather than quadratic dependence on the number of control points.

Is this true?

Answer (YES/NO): NO